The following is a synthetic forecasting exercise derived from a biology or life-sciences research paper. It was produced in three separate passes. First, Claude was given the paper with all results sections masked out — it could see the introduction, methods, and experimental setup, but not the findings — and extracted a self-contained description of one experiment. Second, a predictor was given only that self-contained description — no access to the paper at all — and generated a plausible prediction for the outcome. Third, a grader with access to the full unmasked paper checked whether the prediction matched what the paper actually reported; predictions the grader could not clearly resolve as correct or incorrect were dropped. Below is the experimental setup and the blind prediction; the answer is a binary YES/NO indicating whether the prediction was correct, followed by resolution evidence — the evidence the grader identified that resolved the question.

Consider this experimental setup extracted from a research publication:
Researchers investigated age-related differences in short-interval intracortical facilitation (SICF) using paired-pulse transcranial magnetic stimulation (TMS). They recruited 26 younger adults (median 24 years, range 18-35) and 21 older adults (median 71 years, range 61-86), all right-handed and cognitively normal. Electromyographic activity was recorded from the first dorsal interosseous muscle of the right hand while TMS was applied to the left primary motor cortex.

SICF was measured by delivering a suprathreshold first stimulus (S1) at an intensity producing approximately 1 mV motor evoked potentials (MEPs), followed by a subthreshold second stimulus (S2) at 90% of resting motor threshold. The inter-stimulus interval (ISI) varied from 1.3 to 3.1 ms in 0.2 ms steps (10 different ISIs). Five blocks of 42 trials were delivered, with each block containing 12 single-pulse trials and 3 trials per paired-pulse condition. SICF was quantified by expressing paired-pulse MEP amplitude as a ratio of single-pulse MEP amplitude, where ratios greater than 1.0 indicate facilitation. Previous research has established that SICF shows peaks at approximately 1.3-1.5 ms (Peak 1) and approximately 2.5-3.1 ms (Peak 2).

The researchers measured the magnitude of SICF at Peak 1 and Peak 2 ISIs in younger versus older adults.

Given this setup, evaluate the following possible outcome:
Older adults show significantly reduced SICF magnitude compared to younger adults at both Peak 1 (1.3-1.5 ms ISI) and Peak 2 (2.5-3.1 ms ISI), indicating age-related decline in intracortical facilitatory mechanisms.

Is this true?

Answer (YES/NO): NO